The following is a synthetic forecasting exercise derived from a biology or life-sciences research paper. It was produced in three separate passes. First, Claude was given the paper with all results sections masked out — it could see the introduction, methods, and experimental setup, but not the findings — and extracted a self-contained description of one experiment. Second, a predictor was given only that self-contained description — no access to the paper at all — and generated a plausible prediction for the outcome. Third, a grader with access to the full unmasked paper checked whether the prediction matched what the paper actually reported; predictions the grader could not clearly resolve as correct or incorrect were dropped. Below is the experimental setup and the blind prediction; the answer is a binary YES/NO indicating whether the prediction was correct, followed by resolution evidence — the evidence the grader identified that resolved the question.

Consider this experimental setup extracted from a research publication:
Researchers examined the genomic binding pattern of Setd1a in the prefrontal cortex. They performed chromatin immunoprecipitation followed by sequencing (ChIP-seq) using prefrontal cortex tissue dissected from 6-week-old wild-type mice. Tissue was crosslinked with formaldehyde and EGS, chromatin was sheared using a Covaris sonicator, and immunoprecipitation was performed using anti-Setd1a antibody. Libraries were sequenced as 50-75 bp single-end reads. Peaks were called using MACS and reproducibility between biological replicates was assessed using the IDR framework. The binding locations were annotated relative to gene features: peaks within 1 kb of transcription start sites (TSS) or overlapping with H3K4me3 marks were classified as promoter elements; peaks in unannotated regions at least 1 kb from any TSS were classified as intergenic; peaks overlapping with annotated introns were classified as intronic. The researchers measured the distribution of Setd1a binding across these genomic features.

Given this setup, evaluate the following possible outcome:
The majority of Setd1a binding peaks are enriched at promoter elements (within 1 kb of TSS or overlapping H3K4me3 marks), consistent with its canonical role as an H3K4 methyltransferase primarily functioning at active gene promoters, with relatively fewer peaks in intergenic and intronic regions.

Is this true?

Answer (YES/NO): NO